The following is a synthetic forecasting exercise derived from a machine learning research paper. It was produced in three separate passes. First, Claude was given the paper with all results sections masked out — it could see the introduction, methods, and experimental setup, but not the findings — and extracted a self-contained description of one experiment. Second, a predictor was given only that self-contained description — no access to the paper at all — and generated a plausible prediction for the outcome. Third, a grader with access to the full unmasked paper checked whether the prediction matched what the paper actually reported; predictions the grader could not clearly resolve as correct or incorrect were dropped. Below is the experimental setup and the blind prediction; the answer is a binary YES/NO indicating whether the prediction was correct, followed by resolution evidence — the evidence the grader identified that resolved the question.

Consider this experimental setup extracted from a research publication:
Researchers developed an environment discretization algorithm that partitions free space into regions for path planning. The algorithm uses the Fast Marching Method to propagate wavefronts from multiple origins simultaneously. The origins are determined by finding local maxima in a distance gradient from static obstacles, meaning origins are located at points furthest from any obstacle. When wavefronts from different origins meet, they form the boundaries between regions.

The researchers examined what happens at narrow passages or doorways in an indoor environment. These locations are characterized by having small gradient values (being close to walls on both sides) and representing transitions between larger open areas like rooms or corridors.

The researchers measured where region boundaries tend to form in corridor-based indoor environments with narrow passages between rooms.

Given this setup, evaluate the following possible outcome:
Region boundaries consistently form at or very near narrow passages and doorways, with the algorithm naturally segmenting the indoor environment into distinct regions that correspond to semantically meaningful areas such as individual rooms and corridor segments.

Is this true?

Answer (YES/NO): NO